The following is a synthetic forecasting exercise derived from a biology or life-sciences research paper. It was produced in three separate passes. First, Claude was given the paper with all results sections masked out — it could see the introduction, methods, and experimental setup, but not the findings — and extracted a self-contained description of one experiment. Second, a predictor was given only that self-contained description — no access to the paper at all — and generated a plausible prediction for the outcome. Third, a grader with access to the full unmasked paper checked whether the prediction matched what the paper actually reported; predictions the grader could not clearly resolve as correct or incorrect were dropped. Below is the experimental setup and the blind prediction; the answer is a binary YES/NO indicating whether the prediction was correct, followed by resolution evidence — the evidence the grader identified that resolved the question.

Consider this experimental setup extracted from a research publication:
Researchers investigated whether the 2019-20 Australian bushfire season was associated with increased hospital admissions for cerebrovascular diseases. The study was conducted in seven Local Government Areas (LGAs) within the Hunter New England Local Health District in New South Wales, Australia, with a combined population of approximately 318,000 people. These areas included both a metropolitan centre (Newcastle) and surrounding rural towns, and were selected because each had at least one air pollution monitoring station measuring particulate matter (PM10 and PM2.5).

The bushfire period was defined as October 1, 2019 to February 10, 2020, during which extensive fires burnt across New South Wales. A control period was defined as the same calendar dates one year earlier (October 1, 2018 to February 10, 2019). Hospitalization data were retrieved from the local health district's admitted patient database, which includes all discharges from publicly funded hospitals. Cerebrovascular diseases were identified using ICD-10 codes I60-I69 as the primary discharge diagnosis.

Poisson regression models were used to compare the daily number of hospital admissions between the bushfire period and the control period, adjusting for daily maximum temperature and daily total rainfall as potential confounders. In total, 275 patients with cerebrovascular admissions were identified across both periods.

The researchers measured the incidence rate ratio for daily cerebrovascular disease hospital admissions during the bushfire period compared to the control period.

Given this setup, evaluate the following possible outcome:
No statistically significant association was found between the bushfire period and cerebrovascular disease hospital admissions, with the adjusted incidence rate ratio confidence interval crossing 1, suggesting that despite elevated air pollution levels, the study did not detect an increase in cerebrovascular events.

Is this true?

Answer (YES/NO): YES